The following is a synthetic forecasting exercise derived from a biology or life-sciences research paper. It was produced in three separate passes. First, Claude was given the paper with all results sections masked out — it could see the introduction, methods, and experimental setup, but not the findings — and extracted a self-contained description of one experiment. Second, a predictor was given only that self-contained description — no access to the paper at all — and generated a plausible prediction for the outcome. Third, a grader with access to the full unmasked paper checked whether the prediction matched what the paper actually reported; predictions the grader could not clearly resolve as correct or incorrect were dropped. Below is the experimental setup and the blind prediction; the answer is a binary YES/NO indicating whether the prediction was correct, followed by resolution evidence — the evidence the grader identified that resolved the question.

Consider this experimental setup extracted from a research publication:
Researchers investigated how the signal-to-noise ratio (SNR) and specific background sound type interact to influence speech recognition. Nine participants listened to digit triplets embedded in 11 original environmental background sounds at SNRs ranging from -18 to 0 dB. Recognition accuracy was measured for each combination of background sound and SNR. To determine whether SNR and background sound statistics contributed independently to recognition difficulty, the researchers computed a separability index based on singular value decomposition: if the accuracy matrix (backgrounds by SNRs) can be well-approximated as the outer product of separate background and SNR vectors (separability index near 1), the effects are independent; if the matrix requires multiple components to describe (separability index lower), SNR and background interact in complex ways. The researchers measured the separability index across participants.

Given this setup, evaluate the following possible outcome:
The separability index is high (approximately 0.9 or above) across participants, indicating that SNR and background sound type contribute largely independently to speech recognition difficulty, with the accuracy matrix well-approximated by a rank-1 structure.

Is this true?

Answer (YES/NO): YES